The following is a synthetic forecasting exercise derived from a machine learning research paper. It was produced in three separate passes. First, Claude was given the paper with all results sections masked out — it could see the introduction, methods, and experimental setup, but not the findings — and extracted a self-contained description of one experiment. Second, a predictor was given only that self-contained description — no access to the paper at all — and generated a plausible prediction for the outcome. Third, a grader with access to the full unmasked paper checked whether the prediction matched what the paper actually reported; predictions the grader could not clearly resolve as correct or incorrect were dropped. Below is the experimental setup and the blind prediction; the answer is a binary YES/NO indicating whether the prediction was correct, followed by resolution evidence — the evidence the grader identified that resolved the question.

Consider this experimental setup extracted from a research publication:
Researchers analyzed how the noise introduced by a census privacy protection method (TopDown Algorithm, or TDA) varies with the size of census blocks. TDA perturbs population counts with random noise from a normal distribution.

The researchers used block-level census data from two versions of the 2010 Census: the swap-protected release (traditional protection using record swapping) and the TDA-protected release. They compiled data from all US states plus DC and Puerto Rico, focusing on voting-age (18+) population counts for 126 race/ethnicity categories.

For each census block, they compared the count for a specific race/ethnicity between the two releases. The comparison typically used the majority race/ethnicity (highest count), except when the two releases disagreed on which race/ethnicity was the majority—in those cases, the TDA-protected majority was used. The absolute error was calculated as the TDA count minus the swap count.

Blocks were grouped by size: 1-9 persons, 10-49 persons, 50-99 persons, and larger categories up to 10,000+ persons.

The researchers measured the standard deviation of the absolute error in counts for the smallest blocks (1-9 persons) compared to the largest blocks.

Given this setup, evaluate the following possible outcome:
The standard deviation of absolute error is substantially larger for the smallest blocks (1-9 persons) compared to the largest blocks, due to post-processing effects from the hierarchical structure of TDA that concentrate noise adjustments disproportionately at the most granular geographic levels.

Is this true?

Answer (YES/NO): NO